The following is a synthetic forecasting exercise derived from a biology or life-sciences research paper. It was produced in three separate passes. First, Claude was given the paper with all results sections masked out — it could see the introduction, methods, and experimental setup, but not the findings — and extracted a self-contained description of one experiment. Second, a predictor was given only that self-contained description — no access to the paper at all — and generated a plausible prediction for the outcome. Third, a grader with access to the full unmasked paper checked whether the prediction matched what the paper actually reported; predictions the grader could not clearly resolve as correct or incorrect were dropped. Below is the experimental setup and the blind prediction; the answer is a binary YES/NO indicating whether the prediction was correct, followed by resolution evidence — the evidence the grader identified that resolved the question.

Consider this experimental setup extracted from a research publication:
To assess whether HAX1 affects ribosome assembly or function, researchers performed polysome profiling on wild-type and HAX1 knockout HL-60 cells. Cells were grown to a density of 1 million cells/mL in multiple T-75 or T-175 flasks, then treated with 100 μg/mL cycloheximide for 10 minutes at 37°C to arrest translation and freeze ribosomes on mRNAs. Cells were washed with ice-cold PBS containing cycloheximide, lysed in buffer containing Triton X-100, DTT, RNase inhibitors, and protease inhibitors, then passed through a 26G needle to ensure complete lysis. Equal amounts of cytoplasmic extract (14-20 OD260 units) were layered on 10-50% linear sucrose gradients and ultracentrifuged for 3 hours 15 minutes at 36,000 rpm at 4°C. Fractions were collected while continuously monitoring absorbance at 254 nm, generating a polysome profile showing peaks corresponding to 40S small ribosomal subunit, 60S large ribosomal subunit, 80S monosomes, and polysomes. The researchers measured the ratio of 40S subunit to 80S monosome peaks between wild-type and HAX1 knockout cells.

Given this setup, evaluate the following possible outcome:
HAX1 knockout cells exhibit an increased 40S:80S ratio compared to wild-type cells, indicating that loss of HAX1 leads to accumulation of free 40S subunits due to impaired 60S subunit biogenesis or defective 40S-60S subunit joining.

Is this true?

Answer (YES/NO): YES